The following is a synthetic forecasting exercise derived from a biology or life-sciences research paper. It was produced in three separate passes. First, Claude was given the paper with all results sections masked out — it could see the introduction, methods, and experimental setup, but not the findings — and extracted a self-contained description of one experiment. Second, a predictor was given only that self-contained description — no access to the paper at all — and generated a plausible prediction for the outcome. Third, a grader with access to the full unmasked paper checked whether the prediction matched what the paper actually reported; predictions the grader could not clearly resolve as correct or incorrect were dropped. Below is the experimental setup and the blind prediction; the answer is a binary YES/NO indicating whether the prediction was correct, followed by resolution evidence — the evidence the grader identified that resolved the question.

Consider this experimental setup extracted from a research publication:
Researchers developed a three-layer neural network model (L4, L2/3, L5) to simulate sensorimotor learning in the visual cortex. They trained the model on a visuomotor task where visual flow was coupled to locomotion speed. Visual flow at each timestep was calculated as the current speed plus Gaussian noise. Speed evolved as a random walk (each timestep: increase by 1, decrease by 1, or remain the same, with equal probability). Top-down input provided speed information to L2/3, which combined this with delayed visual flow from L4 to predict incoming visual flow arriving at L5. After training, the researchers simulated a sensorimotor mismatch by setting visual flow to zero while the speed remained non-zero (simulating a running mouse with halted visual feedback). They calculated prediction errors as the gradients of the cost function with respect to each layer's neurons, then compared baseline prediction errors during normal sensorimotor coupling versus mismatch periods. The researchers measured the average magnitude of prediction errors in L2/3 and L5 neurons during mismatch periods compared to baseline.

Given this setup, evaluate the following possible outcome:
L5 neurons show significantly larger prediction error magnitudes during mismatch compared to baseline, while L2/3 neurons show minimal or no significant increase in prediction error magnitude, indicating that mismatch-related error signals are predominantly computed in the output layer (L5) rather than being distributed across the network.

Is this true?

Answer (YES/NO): NO